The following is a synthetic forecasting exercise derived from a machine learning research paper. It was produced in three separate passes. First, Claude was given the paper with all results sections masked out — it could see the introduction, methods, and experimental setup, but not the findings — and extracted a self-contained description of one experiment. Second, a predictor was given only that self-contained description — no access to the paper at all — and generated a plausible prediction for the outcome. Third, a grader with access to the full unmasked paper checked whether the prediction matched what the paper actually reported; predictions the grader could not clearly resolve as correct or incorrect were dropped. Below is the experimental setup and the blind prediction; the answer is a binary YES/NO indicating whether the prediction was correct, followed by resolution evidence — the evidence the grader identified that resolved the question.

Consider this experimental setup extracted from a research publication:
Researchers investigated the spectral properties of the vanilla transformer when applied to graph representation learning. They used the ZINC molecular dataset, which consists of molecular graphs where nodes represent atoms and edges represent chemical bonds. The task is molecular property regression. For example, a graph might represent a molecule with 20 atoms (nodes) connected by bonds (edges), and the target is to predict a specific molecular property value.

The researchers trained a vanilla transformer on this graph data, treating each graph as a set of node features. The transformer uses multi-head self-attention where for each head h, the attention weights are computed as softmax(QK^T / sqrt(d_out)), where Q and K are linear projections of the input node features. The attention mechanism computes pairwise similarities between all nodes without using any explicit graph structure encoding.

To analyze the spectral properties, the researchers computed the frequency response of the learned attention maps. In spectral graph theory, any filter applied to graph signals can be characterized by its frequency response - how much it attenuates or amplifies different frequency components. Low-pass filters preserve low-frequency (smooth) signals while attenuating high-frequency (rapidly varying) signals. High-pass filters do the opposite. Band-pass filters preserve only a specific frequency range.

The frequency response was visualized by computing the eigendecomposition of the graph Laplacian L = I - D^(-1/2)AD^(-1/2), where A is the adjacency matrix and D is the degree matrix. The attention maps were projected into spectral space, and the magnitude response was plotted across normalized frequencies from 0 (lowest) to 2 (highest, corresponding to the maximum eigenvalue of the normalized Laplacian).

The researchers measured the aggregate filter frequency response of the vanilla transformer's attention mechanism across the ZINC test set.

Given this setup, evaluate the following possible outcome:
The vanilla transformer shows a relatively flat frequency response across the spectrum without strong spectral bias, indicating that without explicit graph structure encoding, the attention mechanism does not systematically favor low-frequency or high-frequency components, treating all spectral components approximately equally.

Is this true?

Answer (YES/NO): NO